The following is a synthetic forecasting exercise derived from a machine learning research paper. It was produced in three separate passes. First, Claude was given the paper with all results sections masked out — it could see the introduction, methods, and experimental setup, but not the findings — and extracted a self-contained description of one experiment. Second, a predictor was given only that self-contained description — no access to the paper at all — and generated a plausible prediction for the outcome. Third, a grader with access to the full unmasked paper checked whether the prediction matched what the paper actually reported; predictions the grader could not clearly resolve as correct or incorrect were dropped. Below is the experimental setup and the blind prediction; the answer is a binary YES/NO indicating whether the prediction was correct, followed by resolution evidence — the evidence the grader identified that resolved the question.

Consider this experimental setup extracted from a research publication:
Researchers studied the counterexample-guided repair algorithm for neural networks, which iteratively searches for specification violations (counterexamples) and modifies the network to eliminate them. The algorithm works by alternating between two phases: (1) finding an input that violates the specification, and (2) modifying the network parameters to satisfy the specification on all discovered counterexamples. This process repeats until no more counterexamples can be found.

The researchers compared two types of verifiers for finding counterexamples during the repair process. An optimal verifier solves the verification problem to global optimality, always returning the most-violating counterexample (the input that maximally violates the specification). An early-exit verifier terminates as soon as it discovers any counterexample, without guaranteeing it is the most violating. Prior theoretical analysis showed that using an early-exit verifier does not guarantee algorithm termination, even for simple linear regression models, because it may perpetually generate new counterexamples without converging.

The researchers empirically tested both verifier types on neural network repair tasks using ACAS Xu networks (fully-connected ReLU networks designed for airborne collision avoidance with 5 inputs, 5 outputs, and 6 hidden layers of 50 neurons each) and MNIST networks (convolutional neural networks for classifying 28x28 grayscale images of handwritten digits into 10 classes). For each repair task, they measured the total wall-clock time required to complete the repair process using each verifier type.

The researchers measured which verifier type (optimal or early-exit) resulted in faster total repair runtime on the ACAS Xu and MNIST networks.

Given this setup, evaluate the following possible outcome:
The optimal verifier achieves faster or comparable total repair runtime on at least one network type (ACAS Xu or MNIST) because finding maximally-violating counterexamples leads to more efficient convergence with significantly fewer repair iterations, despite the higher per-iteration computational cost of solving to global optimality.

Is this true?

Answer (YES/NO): NO